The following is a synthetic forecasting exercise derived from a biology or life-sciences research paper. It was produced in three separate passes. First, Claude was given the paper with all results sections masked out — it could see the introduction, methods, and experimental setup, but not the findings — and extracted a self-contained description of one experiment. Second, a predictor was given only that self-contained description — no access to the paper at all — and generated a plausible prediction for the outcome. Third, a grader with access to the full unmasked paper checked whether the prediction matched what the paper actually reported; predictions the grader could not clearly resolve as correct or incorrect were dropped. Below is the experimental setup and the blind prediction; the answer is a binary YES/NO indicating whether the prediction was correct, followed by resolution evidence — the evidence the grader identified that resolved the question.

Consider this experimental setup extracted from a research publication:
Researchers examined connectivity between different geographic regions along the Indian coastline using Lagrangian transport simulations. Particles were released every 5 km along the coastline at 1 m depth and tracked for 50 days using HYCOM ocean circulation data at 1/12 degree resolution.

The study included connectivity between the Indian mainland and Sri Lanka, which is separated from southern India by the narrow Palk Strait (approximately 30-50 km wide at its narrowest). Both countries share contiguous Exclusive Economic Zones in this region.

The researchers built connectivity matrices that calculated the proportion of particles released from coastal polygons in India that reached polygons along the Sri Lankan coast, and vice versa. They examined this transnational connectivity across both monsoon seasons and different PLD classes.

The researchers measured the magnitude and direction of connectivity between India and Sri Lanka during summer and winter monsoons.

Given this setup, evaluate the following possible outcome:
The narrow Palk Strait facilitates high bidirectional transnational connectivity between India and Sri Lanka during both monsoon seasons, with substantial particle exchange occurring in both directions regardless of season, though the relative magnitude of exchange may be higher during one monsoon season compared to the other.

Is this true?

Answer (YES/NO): NO